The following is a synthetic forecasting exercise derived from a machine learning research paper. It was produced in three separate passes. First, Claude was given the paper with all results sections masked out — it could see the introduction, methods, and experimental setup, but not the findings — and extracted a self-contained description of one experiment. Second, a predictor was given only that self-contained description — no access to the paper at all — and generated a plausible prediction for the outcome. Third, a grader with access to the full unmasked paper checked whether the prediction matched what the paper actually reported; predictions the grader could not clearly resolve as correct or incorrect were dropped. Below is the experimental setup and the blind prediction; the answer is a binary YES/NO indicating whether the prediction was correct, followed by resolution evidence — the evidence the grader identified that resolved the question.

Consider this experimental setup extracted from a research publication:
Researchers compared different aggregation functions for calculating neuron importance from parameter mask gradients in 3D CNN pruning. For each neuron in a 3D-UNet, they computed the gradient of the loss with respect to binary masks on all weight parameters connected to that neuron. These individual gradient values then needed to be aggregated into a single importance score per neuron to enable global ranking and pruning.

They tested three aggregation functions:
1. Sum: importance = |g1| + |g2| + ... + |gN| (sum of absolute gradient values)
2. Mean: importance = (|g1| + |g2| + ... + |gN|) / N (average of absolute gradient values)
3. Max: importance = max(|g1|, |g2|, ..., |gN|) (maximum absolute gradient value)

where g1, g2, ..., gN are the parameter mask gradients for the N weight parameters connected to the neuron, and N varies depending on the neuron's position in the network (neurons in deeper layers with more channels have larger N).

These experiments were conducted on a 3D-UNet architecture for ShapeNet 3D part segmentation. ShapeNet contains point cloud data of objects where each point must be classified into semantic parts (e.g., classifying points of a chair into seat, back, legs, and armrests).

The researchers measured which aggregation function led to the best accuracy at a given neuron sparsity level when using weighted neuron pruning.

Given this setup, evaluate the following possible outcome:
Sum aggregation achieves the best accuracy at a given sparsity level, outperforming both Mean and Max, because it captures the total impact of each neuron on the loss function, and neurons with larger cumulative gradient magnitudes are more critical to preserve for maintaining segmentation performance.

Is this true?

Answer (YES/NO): NO